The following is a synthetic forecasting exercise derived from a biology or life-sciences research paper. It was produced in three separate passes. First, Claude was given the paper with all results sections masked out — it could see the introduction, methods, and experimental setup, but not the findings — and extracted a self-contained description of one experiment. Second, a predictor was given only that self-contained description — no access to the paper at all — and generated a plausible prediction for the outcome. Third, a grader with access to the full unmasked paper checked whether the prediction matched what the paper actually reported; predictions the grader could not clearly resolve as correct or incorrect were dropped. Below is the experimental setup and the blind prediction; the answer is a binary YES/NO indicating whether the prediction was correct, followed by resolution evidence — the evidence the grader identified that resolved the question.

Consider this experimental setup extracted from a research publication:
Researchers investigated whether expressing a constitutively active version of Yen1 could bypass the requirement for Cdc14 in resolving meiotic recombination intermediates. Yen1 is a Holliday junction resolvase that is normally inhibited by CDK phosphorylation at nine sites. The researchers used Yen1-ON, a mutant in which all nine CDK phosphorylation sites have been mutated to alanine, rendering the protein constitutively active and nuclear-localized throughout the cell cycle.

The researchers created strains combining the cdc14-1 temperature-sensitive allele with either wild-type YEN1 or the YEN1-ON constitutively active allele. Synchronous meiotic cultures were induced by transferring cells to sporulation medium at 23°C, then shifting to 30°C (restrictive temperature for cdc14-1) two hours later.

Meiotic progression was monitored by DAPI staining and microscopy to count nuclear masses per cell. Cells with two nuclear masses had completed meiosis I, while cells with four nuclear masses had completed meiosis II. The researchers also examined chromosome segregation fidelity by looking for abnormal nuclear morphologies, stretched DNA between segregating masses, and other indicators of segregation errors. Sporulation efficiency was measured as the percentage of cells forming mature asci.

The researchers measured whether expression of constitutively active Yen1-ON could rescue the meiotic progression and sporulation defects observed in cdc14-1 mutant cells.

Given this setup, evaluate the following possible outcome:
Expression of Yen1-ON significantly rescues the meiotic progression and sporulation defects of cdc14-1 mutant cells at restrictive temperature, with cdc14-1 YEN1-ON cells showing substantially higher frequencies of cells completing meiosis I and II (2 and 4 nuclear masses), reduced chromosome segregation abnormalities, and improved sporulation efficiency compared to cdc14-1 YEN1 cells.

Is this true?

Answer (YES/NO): NO